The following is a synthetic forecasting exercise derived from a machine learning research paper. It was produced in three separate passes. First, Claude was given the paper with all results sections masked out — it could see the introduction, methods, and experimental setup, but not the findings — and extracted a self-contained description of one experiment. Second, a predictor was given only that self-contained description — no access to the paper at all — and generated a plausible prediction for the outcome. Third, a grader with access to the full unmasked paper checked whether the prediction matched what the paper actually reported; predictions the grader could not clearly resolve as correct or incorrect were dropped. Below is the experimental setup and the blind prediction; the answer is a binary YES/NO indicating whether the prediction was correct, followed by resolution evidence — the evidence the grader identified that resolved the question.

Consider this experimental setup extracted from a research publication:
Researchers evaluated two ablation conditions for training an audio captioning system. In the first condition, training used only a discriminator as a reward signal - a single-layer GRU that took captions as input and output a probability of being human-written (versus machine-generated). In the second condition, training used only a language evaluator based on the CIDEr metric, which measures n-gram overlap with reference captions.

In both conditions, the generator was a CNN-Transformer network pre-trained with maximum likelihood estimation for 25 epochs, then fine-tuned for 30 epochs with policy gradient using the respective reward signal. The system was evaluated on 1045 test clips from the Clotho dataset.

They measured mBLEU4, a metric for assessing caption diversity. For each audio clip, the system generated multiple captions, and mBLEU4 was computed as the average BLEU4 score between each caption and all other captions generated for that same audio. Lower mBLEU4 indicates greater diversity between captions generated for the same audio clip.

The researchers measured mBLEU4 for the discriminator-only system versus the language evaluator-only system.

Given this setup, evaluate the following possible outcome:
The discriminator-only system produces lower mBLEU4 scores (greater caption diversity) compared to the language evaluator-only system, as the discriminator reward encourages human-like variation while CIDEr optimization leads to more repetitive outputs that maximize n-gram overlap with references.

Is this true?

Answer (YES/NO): YES